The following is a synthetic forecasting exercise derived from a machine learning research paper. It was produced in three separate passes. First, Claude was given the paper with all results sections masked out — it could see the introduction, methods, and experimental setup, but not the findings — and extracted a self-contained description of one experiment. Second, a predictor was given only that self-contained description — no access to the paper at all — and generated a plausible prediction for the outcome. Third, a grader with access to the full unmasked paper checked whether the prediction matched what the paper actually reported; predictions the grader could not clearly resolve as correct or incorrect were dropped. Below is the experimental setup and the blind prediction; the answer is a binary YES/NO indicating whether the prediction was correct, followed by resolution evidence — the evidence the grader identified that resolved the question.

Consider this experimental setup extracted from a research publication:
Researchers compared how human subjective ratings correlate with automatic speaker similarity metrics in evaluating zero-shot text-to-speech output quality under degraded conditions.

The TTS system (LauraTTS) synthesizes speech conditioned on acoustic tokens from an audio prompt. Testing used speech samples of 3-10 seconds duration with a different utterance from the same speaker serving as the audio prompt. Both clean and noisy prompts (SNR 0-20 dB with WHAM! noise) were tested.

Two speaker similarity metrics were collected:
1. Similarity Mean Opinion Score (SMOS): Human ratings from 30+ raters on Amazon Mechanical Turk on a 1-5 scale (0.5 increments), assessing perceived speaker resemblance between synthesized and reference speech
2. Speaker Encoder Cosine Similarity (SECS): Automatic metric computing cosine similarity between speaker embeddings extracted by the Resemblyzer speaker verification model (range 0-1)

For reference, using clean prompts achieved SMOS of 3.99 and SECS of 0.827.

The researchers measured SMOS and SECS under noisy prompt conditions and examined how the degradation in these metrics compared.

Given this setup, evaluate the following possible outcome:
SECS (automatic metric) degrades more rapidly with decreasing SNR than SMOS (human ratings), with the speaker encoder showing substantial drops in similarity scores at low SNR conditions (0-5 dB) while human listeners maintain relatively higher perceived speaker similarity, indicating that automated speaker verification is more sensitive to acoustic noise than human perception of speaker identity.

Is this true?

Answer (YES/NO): NO